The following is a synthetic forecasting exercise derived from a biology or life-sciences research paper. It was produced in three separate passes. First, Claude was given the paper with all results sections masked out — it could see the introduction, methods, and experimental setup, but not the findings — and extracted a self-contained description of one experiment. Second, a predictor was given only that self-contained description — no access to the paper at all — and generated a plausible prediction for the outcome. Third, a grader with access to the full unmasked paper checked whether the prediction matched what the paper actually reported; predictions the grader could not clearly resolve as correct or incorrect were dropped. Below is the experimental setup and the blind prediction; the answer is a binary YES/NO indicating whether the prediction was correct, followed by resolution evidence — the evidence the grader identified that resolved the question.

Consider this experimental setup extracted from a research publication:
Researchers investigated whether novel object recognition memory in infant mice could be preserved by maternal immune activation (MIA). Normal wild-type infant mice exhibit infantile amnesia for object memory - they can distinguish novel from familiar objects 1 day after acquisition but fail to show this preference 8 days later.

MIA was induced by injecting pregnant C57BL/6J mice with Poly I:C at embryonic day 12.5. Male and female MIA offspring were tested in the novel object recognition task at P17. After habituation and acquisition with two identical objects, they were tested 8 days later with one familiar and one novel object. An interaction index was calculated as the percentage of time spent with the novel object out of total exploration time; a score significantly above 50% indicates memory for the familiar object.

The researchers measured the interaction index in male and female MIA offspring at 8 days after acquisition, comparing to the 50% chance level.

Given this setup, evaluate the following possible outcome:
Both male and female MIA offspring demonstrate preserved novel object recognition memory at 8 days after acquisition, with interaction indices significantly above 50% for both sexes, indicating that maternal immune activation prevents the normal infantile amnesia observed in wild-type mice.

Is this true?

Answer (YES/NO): NO